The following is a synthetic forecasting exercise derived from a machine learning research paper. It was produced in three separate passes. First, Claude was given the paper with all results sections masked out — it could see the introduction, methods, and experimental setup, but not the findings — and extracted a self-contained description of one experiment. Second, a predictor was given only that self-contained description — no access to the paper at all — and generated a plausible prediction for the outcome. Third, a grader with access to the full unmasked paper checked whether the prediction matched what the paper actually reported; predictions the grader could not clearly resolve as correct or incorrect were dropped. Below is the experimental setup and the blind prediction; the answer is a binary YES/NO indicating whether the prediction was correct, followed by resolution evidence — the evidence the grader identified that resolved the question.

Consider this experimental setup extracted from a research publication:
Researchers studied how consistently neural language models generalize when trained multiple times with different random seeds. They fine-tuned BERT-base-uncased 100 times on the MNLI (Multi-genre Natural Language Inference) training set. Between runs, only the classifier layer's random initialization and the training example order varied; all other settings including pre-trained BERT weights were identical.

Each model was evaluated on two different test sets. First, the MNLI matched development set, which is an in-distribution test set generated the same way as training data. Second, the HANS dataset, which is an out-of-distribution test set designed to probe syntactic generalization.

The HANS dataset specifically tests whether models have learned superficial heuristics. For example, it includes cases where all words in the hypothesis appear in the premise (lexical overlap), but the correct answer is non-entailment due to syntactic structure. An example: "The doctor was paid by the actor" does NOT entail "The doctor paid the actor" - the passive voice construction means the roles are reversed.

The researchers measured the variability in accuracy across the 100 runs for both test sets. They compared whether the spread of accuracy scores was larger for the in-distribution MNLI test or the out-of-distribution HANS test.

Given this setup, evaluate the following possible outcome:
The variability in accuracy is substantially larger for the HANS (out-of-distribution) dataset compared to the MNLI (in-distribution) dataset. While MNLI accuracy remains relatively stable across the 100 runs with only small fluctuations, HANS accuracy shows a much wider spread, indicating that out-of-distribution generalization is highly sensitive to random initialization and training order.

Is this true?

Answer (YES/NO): YES